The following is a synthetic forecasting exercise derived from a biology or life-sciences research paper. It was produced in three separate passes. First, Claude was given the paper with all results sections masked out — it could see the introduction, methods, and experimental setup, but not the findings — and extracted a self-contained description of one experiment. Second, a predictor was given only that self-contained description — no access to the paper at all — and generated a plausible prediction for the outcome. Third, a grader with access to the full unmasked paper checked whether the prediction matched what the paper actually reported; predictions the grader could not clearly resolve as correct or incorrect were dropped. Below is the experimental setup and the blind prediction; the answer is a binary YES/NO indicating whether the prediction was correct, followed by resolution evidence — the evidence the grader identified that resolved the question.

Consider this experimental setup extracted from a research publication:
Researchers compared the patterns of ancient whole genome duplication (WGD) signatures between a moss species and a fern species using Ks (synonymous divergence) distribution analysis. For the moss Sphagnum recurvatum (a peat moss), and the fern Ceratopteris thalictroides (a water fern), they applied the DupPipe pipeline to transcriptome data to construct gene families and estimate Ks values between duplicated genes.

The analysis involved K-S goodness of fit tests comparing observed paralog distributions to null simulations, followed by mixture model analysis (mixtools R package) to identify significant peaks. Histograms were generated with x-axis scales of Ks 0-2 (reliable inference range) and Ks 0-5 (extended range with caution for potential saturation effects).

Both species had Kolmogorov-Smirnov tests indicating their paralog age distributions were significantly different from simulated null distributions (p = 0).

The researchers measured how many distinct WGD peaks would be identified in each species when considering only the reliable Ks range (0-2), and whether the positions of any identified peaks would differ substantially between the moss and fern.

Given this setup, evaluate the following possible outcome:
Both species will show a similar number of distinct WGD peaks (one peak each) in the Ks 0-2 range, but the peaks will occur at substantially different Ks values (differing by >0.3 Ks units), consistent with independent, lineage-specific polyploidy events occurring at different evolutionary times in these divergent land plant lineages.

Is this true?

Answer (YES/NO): YES